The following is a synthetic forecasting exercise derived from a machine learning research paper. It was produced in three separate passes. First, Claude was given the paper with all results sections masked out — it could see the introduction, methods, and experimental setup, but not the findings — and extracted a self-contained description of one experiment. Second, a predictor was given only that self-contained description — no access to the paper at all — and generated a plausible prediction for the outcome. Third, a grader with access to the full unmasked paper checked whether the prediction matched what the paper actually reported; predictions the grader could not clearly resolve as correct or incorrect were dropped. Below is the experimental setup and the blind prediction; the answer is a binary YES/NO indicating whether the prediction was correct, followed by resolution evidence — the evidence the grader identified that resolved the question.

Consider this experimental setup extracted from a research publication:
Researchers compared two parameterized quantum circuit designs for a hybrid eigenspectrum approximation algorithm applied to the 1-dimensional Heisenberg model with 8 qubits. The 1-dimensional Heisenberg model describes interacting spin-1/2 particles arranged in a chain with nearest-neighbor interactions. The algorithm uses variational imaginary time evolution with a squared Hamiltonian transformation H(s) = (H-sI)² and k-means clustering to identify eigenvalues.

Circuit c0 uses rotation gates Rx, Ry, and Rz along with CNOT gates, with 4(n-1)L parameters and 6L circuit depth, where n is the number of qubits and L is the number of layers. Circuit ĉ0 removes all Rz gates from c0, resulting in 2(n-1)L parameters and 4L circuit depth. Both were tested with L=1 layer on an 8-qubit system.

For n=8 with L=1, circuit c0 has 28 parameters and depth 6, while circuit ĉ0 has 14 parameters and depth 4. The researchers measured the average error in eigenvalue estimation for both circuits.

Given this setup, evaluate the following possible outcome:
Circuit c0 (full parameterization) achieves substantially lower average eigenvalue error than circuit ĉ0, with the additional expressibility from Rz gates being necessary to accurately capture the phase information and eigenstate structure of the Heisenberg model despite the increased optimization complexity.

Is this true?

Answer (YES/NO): NO